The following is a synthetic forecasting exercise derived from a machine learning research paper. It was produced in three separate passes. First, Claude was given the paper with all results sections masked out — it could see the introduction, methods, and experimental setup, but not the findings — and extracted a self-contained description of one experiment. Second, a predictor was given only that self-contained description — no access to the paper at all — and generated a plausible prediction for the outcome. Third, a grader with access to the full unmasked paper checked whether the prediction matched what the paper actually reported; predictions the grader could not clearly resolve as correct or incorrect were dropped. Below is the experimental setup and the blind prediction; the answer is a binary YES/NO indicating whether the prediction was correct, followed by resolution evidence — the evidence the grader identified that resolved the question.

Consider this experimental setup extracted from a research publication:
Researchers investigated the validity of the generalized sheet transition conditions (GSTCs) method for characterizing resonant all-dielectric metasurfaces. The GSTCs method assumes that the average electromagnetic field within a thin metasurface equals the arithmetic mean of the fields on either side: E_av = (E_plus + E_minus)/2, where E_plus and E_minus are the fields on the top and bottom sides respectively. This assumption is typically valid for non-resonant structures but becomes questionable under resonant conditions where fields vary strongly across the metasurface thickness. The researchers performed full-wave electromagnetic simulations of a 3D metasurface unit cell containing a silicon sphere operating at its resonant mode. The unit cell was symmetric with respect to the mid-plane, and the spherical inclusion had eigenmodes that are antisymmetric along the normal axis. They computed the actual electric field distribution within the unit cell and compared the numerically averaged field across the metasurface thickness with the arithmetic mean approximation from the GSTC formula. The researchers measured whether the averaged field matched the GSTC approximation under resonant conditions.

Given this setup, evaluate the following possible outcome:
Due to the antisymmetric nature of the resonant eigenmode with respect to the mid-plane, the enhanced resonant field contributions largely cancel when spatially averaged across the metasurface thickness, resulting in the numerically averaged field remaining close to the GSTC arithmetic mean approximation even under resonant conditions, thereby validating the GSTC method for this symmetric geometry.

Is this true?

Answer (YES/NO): YES